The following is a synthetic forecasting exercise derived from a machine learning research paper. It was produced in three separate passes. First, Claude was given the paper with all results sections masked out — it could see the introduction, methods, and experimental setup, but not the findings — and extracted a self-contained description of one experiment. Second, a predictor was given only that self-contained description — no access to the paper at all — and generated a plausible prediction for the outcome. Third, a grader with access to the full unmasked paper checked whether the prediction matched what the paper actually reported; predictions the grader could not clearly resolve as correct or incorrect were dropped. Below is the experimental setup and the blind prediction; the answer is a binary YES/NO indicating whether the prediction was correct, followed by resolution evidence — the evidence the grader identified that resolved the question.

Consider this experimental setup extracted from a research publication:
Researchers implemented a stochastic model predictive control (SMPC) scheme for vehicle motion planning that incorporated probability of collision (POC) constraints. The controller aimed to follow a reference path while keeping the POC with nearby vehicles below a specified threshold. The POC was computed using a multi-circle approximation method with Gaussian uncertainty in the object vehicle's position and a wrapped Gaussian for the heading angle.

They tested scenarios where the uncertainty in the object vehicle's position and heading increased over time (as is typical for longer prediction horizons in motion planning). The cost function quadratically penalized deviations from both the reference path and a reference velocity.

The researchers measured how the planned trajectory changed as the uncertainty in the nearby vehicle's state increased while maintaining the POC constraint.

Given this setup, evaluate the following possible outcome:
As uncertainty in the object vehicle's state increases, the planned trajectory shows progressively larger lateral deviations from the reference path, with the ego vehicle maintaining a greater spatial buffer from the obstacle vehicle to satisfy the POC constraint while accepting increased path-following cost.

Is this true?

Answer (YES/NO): YES